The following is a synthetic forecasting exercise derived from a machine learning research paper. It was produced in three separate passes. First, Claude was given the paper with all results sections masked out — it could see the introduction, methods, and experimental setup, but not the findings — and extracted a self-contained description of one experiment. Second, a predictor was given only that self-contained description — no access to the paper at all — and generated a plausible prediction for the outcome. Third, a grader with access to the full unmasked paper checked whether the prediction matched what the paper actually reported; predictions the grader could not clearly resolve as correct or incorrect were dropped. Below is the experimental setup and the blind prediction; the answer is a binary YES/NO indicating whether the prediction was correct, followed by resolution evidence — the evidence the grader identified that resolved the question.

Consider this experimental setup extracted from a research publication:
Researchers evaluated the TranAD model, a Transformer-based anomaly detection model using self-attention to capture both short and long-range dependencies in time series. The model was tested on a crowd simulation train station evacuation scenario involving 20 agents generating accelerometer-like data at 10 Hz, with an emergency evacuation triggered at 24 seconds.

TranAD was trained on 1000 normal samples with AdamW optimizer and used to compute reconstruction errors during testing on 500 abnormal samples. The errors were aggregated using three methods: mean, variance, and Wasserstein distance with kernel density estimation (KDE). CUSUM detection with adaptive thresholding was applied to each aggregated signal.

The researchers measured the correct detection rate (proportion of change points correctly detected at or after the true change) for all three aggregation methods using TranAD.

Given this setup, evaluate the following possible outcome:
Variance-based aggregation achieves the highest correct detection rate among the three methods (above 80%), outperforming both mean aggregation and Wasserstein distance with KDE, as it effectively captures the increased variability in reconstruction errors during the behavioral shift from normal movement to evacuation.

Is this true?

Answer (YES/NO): NO